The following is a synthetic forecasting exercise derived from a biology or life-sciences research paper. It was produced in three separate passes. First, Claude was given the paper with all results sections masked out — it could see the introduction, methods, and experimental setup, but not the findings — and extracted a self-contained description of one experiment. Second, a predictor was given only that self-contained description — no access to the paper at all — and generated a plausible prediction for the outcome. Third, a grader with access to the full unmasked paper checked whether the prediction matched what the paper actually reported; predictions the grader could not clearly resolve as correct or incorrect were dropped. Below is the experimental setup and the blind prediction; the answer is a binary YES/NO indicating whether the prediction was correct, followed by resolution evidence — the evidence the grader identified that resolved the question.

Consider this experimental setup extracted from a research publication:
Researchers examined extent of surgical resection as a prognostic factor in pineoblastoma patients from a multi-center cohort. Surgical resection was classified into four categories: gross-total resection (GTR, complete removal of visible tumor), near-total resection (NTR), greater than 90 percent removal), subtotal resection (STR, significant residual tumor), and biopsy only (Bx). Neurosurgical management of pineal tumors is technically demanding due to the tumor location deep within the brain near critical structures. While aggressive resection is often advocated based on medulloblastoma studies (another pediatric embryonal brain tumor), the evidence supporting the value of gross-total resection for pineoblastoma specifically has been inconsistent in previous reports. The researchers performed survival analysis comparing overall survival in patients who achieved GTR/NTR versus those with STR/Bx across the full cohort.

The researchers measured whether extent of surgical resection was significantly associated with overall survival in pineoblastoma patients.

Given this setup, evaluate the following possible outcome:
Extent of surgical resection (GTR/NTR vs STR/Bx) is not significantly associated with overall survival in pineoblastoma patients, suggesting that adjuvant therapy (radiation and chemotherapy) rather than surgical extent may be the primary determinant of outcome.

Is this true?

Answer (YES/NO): YES